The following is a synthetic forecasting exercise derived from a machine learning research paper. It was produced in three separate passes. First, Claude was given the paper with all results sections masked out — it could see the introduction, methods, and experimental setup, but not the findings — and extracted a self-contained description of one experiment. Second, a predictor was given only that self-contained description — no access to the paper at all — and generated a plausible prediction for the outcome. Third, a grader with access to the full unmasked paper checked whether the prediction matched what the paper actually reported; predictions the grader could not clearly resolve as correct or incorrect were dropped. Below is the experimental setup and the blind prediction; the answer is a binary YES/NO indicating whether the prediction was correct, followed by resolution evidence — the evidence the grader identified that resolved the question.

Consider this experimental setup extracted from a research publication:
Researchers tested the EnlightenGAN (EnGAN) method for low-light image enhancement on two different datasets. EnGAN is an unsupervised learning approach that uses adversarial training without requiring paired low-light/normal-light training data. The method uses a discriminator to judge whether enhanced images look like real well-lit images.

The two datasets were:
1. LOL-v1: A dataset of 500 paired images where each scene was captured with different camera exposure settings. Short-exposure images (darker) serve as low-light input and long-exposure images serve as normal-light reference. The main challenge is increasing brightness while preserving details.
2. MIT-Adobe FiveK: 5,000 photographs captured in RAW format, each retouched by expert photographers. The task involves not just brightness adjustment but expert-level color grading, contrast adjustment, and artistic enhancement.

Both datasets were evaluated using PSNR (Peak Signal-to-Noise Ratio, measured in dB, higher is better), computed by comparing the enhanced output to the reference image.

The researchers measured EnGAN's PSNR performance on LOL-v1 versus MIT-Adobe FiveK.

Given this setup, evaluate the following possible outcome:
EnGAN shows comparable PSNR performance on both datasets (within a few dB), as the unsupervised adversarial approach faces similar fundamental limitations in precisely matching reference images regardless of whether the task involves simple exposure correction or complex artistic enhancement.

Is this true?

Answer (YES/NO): NO